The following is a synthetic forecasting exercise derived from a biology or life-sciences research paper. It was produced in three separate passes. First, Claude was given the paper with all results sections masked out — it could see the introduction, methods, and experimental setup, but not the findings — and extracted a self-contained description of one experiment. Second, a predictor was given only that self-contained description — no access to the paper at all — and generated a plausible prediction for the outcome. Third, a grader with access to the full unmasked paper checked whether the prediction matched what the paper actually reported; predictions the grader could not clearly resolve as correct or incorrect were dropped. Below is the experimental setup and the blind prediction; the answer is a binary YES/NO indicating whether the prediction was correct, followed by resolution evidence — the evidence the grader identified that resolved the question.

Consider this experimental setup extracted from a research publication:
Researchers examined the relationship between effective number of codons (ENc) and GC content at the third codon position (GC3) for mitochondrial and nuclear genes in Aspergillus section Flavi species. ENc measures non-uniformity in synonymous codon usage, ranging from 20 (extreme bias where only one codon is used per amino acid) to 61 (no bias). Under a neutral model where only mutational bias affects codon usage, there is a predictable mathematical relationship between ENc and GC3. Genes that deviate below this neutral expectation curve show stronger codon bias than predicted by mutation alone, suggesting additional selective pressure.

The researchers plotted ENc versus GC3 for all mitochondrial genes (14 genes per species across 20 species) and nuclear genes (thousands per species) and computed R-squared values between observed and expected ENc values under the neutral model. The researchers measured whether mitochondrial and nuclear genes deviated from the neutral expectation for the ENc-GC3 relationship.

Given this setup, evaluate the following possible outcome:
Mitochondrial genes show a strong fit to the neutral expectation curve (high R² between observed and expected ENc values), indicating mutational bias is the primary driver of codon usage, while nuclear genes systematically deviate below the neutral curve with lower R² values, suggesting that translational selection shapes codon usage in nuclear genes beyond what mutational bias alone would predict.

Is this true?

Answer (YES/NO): NO